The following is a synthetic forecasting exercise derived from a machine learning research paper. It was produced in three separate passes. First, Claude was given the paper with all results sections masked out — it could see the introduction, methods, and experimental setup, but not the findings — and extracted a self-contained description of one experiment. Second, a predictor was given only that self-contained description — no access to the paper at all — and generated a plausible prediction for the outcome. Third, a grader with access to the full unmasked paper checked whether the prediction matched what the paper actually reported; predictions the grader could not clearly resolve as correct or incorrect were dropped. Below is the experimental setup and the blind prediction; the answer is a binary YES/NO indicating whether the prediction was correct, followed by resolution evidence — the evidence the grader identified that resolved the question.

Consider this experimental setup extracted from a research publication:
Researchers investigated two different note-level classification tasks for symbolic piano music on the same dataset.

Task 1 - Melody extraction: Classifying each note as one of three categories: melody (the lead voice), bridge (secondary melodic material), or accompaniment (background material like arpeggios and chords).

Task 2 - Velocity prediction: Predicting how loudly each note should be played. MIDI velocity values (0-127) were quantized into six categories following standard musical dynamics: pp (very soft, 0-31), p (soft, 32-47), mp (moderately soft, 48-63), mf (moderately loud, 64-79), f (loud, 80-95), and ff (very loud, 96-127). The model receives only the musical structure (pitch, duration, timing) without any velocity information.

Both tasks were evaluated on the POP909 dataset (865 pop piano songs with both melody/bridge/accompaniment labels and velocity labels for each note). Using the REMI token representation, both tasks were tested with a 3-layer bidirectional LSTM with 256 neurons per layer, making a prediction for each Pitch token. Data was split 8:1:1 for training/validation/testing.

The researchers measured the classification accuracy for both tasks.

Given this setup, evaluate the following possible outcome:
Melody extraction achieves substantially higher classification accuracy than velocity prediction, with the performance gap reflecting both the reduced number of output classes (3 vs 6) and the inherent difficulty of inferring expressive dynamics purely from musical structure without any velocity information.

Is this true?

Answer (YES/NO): YES